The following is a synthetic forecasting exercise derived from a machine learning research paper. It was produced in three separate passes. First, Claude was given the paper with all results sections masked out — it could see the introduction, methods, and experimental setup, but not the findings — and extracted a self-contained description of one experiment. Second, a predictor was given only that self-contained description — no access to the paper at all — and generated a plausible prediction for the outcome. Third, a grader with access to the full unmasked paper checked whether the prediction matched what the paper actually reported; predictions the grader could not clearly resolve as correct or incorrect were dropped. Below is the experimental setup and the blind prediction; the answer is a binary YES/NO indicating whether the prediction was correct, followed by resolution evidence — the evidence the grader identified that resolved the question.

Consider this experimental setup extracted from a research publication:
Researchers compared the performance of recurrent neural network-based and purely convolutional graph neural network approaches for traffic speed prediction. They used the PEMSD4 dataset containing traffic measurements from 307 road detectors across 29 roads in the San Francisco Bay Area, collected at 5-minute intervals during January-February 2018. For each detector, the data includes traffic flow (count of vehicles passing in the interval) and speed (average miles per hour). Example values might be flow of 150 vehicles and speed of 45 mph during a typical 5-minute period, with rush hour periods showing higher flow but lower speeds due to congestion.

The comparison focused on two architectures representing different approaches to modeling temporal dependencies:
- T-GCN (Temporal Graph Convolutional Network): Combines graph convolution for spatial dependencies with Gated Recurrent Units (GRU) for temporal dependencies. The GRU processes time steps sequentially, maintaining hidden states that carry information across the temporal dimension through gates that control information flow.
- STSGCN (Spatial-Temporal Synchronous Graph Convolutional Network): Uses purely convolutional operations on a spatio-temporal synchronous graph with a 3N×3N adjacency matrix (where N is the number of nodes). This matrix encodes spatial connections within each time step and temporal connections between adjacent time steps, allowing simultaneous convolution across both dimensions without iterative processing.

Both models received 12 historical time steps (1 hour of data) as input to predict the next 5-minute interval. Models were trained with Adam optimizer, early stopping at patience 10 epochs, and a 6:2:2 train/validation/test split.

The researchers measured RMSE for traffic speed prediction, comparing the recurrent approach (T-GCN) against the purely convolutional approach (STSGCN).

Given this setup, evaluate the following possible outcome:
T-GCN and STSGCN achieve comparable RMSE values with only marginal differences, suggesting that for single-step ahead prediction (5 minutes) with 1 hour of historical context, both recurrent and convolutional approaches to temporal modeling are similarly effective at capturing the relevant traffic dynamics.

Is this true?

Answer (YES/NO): NO